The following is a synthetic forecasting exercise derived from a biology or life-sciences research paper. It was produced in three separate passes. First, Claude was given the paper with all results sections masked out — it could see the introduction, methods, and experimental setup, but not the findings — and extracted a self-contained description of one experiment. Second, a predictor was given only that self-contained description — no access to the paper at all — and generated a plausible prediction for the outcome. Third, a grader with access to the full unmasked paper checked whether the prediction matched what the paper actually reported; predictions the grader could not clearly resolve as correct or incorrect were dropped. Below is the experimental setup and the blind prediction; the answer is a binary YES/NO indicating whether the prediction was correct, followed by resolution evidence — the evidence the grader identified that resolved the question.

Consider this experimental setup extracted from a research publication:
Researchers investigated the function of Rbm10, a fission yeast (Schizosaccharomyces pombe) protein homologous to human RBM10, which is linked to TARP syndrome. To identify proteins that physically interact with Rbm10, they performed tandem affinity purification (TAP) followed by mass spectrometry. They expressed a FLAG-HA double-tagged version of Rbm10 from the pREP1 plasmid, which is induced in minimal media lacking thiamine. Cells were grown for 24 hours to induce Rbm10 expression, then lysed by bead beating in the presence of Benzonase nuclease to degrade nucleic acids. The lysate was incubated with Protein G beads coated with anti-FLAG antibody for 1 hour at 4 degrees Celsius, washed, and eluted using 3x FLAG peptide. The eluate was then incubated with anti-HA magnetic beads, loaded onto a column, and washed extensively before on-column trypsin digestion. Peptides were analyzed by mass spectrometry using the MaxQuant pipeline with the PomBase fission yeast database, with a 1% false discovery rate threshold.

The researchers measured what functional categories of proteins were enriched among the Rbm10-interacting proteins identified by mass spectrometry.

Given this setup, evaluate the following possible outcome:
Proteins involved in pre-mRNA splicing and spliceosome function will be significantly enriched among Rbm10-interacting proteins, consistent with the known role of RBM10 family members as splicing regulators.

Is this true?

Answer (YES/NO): YES